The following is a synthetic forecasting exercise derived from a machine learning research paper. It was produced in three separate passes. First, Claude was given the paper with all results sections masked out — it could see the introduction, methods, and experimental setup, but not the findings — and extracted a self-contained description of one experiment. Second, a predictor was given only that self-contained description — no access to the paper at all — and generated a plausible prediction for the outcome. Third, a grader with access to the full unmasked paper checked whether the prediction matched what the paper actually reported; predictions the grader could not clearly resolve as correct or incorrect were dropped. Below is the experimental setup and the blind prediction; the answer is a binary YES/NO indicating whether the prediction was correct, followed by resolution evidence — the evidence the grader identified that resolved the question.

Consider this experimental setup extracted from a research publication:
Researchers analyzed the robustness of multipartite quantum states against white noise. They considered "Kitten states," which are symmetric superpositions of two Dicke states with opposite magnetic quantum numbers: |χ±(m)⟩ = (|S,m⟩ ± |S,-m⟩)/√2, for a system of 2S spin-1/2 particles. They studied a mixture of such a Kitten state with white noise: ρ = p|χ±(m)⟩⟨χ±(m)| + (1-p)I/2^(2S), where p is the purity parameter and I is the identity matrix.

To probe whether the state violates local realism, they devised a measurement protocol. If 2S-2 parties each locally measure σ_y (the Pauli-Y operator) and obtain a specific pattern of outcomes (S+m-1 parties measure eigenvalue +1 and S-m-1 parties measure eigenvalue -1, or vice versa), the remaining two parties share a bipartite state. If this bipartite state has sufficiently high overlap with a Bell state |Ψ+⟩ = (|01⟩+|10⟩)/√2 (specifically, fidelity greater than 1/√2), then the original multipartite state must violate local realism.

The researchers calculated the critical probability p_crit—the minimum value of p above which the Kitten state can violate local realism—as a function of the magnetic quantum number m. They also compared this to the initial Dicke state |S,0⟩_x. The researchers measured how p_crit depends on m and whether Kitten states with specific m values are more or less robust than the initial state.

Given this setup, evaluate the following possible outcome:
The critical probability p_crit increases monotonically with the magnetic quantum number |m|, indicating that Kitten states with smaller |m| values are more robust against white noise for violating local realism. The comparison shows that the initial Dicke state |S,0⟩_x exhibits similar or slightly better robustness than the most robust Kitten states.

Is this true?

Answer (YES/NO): NO